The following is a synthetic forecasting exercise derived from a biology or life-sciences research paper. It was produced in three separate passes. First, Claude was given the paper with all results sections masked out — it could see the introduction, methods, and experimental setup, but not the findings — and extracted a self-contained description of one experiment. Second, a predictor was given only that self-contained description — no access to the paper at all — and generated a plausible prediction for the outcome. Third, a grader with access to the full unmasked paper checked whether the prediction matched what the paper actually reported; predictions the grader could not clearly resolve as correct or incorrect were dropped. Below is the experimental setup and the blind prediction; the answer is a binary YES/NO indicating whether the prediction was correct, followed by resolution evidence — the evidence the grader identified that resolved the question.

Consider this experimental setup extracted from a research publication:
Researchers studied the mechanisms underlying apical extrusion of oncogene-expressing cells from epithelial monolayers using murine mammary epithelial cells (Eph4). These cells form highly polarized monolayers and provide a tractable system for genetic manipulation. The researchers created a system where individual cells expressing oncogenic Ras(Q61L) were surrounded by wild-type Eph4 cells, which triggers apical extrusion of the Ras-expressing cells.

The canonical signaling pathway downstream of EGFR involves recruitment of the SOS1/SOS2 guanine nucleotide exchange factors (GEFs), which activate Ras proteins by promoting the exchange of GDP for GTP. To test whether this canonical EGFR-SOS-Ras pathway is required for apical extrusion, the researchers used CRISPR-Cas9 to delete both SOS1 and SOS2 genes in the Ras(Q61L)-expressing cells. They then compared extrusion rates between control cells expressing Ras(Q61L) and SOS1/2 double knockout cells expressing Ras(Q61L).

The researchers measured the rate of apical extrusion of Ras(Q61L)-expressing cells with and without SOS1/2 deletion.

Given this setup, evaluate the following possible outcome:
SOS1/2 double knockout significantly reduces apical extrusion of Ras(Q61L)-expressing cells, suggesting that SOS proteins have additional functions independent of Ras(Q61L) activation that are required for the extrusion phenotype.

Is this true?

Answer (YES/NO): NO